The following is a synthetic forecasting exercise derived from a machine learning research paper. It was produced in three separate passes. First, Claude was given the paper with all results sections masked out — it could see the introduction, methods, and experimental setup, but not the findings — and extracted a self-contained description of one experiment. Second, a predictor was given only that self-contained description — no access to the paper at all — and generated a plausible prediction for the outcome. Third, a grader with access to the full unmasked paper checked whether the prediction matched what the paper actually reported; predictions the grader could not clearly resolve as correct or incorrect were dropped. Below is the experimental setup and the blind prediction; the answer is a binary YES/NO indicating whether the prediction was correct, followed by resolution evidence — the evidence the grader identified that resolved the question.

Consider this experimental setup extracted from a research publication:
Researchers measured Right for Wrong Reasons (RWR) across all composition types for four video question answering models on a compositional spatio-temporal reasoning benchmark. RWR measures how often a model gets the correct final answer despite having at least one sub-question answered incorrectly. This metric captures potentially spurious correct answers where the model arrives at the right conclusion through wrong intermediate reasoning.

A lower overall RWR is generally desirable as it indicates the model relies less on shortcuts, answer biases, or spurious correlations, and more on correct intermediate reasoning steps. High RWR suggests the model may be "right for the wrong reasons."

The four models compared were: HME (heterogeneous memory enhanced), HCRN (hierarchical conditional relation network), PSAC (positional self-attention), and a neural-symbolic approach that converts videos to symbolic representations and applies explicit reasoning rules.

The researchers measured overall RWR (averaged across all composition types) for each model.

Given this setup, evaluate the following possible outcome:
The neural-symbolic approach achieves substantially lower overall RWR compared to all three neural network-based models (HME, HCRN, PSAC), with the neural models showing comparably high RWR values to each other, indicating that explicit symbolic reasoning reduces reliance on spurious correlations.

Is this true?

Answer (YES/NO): NO